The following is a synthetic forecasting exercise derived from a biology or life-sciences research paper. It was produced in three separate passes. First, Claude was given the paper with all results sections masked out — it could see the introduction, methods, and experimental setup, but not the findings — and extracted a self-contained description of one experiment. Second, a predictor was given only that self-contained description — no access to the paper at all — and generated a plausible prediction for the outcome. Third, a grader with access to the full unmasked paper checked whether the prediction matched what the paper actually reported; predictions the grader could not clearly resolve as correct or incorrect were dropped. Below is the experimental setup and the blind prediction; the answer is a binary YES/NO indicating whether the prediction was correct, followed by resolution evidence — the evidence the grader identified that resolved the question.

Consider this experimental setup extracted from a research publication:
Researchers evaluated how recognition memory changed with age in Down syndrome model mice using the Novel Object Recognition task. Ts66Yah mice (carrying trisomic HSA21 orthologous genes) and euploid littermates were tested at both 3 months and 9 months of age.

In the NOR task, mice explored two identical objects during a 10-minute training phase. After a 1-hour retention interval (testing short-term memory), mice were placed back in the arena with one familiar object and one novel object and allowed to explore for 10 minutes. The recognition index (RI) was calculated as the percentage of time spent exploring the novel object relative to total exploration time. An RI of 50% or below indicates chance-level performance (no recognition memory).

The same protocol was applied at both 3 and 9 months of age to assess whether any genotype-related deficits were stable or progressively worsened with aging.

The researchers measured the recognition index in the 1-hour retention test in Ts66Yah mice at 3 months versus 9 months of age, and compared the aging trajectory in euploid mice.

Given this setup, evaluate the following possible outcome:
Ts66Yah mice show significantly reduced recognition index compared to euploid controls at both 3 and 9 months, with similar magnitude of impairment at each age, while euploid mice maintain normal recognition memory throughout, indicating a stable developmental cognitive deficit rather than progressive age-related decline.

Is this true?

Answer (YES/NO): YES